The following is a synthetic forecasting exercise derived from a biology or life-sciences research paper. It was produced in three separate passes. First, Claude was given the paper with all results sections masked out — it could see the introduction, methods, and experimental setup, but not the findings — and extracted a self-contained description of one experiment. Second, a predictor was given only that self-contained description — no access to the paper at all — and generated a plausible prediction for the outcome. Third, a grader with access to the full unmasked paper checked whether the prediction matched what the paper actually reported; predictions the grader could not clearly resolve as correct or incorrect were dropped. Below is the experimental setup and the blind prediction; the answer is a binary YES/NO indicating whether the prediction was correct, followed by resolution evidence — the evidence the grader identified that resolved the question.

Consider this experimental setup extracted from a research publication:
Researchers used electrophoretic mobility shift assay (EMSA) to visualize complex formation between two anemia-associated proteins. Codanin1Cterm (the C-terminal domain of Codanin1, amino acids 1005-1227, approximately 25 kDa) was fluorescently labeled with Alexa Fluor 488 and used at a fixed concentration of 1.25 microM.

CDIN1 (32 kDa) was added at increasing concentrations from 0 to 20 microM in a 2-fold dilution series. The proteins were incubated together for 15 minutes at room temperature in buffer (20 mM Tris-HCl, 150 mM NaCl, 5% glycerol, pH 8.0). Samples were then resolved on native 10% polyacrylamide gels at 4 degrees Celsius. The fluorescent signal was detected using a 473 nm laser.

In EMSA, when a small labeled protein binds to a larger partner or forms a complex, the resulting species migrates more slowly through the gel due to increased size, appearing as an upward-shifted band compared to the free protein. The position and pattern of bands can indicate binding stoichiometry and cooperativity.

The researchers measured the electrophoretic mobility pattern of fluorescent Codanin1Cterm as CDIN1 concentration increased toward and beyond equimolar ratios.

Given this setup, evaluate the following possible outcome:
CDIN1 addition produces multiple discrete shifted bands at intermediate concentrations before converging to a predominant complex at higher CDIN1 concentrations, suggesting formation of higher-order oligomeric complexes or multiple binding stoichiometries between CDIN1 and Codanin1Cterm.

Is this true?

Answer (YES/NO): NO